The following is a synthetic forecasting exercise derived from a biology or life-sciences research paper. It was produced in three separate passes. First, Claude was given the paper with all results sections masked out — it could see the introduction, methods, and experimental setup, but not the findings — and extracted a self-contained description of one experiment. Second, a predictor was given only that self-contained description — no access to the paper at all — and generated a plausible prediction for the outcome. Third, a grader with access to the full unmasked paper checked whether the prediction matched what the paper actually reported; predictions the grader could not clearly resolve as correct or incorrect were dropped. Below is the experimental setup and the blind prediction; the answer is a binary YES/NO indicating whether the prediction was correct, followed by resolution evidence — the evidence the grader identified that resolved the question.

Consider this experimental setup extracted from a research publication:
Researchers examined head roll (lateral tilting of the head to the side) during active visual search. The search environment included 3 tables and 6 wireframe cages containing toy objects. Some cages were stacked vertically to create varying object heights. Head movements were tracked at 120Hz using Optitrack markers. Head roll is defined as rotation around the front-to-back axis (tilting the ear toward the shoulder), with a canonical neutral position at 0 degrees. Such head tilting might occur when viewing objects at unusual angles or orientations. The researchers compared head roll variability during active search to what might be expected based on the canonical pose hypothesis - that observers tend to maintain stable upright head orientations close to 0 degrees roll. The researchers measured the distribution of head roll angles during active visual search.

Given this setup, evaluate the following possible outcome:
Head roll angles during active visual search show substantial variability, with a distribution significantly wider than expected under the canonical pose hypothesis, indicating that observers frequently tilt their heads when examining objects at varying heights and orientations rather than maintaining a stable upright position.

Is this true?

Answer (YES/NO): YES